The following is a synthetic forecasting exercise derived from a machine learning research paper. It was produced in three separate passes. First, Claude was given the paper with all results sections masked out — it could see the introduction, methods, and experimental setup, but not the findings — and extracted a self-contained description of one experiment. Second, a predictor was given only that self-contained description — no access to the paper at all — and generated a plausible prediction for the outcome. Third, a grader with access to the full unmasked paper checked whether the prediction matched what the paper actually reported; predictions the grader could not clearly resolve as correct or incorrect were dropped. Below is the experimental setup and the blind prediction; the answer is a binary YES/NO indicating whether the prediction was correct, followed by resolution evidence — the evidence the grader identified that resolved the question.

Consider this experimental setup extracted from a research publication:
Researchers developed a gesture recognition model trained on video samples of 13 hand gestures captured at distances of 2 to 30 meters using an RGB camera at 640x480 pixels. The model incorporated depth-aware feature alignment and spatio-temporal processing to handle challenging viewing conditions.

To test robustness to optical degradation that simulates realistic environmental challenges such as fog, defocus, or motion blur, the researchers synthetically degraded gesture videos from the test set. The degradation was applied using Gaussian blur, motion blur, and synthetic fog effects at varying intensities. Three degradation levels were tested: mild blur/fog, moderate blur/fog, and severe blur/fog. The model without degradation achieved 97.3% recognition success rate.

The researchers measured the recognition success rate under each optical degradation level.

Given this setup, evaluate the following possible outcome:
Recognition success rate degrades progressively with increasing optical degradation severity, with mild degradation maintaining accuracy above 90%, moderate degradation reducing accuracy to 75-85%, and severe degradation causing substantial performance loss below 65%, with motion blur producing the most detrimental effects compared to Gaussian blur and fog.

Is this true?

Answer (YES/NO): NO